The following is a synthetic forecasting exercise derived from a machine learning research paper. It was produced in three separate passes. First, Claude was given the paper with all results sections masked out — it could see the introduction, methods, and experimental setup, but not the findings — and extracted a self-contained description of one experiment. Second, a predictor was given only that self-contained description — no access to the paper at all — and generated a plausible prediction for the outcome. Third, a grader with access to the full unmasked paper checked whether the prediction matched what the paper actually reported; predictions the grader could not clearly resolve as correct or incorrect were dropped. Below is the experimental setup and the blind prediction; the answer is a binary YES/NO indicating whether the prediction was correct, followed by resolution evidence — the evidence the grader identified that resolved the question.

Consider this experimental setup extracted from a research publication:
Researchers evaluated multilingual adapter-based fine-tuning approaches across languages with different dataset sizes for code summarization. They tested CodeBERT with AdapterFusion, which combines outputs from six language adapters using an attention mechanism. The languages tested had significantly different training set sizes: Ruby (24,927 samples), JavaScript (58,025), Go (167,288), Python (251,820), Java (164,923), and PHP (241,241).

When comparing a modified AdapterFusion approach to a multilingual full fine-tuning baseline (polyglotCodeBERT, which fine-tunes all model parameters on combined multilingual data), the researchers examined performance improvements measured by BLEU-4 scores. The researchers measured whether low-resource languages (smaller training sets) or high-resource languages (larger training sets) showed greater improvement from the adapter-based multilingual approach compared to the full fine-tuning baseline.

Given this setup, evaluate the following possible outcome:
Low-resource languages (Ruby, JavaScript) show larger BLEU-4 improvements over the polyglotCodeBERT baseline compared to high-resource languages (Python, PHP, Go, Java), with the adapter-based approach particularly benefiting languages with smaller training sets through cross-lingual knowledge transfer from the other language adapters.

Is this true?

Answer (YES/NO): NO